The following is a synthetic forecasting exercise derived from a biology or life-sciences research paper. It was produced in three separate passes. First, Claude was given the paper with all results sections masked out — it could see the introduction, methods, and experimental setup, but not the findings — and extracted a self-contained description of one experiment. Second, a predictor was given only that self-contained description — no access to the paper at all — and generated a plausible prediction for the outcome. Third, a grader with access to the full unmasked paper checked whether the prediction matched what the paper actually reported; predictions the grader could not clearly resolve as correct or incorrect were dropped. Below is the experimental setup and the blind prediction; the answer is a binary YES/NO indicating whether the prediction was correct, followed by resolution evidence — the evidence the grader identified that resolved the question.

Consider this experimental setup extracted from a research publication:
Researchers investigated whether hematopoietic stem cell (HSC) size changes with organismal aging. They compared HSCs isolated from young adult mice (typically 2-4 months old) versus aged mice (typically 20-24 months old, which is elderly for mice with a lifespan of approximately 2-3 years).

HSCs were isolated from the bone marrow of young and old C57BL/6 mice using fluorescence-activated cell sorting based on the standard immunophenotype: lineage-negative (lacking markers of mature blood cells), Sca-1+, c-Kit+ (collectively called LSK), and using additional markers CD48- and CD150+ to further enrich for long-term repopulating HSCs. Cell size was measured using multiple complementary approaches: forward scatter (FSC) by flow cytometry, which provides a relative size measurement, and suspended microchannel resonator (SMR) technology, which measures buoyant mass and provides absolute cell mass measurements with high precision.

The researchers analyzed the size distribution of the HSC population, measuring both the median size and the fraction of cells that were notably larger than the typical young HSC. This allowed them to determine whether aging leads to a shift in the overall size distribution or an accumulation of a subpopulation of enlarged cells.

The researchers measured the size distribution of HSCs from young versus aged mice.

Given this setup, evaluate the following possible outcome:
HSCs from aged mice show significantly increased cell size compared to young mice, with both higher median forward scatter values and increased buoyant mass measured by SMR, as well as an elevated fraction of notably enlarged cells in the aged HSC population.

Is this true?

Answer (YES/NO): NO